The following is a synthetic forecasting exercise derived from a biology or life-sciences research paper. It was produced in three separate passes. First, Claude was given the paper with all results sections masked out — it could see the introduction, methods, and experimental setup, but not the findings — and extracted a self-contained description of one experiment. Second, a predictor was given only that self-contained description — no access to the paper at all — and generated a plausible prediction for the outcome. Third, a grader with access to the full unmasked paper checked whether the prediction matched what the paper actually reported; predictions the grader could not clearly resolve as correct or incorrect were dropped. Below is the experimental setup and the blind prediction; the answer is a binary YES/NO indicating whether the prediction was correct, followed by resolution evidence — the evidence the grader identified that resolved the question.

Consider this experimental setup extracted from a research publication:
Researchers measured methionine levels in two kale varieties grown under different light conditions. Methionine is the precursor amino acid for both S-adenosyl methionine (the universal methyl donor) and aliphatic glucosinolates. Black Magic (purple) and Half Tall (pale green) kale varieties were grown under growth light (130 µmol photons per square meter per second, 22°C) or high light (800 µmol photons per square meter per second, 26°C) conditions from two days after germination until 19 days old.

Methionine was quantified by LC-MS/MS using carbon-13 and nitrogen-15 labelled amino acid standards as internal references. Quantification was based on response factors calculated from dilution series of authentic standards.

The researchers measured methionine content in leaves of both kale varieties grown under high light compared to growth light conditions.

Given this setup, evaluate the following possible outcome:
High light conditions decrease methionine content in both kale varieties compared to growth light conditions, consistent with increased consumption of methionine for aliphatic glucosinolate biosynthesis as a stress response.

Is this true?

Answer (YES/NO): YES